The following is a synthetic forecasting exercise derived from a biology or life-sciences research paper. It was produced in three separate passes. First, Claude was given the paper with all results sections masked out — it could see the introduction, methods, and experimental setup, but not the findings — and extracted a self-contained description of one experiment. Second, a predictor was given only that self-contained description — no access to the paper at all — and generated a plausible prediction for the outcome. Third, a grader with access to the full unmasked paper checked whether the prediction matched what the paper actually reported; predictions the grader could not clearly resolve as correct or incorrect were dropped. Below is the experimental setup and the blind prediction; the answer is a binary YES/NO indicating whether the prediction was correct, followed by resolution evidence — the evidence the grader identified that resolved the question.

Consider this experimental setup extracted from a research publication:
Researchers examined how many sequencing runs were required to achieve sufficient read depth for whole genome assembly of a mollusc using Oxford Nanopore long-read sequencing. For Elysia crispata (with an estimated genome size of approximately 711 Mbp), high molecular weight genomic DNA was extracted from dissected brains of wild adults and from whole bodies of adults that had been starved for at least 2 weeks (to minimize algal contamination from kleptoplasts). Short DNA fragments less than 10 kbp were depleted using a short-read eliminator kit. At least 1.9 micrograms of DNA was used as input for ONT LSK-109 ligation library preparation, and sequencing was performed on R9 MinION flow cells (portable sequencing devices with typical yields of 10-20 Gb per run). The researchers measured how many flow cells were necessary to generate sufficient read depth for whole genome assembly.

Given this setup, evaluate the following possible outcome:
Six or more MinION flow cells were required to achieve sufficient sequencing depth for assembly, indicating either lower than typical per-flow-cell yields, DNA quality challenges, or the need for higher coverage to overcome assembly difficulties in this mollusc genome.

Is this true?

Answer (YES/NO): YES